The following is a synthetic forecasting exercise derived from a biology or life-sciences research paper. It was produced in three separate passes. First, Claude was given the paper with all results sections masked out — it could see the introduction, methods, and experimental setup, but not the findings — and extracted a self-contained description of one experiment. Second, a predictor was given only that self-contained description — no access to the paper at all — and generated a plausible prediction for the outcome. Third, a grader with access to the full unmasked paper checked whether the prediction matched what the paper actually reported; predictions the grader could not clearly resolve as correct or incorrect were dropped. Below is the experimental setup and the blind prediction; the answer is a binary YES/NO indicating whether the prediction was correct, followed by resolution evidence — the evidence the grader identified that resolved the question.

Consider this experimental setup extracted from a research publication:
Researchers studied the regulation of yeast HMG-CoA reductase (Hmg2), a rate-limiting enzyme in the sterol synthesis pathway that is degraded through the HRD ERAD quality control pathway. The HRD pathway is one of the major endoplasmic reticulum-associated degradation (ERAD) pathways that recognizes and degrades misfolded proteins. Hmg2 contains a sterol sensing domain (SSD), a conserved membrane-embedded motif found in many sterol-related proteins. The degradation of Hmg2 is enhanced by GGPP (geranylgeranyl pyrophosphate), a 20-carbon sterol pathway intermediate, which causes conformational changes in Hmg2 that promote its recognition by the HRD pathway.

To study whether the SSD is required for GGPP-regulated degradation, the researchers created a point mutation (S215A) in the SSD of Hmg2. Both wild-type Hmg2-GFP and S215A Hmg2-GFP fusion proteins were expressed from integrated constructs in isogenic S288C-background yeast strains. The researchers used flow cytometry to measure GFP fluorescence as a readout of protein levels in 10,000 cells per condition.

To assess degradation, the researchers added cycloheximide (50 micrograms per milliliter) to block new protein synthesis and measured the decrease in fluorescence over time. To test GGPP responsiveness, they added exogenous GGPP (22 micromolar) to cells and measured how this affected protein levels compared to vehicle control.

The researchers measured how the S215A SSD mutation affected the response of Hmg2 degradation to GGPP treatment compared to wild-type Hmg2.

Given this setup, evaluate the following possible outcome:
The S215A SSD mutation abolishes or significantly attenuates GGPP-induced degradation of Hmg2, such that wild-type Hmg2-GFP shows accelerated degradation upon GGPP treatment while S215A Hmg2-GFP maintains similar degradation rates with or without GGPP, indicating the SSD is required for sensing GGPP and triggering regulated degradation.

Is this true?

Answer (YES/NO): YES